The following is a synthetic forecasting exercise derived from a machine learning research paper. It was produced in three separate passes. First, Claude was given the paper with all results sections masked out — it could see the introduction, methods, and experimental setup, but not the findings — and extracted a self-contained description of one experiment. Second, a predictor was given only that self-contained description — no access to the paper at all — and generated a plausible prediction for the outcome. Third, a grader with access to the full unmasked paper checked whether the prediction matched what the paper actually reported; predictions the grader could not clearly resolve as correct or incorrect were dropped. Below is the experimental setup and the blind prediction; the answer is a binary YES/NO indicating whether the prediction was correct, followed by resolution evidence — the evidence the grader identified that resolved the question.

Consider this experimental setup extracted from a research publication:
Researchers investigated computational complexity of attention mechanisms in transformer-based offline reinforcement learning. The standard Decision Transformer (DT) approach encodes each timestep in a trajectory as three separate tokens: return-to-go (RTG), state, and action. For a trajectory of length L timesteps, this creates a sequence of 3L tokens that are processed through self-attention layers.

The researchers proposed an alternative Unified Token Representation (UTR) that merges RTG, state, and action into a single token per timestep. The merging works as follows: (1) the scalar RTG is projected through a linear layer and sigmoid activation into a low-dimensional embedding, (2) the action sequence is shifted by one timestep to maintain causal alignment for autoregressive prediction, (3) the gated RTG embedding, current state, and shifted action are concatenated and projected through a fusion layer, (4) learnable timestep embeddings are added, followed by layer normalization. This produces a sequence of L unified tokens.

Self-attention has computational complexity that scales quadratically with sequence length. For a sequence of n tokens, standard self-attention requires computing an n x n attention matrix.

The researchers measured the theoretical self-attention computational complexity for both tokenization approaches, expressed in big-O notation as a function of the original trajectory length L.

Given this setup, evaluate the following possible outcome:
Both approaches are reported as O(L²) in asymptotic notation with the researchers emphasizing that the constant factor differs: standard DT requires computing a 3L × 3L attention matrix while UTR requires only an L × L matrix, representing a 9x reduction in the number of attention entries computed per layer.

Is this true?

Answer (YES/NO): NO